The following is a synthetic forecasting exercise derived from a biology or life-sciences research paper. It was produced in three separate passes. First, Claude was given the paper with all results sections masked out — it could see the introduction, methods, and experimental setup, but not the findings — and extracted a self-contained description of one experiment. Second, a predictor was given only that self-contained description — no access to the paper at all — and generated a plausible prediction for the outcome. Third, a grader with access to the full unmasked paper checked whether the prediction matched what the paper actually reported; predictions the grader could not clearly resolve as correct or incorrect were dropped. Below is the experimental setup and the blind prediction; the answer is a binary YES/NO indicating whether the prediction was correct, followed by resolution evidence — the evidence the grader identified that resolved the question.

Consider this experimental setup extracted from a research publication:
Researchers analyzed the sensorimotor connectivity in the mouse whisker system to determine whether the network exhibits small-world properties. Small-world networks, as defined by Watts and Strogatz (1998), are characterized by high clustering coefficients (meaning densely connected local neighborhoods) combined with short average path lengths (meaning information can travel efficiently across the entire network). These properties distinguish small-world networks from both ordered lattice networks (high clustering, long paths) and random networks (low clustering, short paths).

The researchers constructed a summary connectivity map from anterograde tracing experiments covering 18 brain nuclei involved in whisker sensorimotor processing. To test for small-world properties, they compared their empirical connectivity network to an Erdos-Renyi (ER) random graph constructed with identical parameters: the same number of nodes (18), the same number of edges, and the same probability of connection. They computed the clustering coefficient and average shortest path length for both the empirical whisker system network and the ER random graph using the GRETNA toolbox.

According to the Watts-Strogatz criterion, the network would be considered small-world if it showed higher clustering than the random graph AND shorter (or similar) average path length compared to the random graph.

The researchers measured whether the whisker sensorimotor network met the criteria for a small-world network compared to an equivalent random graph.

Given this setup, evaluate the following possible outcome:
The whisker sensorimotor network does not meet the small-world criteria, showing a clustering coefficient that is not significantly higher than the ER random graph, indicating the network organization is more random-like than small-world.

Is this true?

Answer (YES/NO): NO